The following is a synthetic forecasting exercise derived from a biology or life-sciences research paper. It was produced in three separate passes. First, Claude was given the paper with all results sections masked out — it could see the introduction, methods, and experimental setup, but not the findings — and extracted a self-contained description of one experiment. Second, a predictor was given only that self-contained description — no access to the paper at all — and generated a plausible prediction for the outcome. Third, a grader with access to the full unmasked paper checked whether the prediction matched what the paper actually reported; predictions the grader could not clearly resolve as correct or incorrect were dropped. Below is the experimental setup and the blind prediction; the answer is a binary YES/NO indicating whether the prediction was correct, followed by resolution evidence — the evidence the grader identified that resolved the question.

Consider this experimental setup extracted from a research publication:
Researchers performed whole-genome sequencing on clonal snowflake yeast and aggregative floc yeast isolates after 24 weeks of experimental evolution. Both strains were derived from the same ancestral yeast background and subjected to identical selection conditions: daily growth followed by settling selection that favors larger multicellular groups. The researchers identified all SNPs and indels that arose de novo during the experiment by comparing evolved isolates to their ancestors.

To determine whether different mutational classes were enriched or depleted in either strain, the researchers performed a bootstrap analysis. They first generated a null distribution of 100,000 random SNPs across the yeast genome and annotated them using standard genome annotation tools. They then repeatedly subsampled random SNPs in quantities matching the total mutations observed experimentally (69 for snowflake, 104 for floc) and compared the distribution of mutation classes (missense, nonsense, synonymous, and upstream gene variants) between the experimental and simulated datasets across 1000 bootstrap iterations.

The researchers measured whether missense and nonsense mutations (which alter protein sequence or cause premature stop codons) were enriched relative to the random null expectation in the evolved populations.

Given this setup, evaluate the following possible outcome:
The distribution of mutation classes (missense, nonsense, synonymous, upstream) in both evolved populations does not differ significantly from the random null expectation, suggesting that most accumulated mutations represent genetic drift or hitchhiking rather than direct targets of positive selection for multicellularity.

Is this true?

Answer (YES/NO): NO